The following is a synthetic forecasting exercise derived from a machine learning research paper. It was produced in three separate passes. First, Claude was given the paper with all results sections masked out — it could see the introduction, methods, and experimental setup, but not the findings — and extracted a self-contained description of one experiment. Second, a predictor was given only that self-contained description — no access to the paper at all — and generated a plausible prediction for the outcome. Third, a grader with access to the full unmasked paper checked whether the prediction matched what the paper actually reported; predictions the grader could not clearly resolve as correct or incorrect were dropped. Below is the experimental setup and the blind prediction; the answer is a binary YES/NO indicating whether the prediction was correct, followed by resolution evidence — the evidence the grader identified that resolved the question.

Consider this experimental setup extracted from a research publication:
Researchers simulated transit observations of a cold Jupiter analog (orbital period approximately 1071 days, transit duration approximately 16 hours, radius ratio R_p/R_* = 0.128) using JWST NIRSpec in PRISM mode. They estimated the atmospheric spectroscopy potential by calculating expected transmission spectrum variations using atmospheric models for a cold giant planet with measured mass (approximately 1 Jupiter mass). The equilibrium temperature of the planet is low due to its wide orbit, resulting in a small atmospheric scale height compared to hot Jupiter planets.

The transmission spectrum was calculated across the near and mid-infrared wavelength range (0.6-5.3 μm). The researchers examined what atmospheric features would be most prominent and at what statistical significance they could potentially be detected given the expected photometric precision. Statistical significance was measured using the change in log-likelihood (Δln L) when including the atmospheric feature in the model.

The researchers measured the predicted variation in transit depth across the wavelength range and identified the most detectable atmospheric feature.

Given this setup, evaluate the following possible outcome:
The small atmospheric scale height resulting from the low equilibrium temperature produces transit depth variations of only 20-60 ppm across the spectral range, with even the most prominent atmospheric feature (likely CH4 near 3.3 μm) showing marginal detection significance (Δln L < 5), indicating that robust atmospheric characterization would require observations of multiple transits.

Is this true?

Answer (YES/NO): NO